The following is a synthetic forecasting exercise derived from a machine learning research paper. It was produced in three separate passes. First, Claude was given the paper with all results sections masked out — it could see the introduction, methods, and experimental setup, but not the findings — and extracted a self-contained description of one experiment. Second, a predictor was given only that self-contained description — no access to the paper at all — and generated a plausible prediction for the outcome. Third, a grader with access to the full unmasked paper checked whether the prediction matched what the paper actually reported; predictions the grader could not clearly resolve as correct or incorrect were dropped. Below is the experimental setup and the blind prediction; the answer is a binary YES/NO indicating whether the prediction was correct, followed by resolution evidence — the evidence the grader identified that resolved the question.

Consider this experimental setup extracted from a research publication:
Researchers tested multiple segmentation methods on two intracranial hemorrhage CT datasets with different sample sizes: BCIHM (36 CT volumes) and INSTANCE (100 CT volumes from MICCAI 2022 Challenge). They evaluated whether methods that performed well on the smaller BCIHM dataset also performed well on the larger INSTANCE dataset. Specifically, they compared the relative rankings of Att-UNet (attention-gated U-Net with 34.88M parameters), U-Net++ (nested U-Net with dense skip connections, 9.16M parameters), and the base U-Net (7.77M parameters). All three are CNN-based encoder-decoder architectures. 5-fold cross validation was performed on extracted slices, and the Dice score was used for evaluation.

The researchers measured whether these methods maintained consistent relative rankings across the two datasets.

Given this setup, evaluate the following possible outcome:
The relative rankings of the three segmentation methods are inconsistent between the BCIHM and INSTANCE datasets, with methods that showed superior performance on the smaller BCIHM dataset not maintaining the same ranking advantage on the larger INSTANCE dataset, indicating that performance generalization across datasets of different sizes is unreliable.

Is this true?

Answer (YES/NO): YES